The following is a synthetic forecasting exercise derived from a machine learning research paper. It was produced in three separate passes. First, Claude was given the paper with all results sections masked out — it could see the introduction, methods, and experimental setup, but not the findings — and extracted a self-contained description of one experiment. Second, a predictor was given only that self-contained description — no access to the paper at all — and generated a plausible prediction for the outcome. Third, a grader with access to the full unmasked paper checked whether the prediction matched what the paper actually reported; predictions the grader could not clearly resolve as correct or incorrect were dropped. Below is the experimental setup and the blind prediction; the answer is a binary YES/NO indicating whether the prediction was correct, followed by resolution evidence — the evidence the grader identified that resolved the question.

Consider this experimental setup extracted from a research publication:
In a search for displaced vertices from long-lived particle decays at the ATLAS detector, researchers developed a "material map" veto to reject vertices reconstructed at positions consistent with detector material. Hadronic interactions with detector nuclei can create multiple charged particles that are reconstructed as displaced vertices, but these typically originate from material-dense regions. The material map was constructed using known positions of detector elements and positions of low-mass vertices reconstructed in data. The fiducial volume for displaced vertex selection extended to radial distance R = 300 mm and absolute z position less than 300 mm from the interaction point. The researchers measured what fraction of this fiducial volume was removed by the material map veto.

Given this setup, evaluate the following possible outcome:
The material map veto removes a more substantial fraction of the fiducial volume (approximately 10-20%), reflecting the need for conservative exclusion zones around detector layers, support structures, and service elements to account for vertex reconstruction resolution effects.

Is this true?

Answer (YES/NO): NO